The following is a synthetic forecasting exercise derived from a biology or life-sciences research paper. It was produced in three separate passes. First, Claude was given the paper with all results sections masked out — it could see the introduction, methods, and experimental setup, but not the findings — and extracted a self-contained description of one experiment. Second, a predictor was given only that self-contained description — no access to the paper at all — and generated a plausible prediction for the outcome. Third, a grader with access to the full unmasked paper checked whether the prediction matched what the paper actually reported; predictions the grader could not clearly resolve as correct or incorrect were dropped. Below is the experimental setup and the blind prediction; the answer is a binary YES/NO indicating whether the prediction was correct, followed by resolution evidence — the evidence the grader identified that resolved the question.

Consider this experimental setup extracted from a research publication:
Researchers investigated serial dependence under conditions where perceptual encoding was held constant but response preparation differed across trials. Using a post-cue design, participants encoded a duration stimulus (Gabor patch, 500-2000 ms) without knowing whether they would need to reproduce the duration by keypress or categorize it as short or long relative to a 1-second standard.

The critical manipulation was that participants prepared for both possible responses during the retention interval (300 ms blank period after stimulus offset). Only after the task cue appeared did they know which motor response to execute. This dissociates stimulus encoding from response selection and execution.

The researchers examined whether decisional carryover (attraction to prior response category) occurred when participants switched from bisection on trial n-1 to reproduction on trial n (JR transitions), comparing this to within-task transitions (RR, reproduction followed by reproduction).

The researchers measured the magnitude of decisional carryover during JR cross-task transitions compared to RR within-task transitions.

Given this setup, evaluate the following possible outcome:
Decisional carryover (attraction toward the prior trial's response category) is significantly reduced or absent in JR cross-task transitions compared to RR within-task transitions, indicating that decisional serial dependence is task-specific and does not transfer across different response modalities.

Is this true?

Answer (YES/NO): YES